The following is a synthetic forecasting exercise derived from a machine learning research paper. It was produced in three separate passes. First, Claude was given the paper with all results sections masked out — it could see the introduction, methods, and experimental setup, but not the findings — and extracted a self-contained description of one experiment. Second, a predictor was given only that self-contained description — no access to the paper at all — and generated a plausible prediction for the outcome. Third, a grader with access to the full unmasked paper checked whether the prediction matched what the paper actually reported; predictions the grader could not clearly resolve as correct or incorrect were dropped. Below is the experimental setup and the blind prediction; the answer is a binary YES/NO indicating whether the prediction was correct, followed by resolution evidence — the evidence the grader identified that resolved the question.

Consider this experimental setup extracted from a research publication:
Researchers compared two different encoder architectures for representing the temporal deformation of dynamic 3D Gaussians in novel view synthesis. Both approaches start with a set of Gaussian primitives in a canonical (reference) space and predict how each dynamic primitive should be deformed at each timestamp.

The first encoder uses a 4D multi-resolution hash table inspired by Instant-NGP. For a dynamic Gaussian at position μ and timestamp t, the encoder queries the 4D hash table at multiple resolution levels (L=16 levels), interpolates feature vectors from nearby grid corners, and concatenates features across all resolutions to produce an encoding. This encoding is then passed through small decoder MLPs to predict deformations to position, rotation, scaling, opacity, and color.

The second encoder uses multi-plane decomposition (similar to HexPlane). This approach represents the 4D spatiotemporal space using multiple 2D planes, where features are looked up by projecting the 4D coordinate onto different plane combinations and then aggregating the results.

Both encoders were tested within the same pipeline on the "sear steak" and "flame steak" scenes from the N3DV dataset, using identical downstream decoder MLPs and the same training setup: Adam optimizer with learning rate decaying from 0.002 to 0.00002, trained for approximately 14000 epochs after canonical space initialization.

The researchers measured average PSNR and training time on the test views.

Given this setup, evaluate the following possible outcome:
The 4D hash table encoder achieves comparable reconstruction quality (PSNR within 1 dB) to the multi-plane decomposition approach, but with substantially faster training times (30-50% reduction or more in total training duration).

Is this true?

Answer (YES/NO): NO